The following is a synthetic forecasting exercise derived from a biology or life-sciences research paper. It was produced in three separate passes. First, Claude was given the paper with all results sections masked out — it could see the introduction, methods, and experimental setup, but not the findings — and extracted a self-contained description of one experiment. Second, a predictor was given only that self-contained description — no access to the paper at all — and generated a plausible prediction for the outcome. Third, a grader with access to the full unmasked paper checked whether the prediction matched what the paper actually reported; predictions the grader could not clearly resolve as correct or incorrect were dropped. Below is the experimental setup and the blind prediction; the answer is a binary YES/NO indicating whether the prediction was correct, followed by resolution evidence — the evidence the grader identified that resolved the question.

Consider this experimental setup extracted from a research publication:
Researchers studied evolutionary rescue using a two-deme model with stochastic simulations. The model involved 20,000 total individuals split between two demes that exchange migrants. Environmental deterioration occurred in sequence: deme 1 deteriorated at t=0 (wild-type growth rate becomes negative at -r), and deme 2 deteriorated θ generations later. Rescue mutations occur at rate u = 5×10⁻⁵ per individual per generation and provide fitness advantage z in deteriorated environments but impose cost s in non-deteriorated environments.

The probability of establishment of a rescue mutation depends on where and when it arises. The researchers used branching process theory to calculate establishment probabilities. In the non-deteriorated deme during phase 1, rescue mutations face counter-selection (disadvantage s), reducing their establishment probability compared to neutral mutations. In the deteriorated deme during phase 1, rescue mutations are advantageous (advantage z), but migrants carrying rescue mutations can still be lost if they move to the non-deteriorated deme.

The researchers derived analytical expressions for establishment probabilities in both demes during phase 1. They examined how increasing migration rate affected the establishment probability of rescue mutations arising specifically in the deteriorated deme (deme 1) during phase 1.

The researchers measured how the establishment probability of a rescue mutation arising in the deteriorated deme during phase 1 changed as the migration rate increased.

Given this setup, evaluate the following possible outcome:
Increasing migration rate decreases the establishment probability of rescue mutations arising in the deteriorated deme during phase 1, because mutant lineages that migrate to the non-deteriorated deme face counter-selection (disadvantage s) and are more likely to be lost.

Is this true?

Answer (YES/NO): YES